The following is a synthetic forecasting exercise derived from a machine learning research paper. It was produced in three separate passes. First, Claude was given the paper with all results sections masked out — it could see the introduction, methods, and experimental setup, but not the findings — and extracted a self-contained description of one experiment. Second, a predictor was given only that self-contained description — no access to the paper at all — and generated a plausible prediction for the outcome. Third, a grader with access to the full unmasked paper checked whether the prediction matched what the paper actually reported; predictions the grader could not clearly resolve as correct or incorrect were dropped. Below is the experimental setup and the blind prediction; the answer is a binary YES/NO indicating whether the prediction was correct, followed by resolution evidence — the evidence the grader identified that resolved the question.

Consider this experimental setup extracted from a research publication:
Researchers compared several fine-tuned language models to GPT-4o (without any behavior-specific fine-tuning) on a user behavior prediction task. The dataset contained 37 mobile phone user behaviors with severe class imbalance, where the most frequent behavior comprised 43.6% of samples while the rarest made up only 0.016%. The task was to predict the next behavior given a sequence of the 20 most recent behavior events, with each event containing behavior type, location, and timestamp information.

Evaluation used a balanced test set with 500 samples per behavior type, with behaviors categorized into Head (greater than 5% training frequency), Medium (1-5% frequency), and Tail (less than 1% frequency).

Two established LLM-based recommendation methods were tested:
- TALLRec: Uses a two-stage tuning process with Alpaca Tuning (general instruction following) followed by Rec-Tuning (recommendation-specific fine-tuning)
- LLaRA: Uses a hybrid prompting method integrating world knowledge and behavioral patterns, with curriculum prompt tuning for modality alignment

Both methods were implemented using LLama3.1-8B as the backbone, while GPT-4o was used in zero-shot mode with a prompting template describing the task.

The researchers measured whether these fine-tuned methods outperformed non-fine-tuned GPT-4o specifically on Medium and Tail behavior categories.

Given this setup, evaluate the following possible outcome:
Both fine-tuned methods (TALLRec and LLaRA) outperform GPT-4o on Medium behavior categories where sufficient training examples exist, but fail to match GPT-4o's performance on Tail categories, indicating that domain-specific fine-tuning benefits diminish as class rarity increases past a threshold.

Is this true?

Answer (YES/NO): NO